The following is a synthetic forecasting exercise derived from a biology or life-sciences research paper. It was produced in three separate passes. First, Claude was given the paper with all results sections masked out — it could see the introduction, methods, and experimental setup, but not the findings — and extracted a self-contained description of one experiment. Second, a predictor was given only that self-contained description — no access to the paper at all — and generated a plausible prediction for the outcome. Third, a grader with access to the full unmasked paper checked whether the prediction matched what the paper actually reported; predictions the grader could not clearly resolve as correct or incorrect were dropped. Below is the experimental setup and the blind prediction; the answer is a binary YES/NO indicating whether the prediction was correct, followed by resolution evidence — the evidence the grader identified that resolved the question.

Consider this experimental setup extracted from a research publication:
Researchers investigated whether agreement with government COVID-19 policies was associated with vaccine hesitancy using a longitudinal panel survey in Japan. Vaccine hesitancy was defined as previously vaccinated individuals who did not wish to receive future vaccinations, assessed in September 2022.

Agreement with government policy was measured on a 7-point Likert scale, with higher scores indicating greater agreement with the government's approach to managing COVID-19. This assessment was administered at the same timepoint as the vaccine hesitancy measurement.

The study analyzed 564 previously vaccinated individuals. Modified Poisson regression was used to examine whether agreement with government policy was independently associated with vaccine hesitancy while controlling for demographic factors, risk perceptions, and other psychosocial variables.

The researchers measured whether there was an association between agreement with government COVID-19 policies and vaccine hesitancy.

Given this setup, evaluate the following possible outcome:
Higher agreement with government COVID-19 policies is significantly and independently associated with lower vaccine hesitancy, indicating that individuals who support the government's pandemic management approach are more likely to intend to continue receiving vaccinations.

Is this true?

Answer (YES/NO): YES